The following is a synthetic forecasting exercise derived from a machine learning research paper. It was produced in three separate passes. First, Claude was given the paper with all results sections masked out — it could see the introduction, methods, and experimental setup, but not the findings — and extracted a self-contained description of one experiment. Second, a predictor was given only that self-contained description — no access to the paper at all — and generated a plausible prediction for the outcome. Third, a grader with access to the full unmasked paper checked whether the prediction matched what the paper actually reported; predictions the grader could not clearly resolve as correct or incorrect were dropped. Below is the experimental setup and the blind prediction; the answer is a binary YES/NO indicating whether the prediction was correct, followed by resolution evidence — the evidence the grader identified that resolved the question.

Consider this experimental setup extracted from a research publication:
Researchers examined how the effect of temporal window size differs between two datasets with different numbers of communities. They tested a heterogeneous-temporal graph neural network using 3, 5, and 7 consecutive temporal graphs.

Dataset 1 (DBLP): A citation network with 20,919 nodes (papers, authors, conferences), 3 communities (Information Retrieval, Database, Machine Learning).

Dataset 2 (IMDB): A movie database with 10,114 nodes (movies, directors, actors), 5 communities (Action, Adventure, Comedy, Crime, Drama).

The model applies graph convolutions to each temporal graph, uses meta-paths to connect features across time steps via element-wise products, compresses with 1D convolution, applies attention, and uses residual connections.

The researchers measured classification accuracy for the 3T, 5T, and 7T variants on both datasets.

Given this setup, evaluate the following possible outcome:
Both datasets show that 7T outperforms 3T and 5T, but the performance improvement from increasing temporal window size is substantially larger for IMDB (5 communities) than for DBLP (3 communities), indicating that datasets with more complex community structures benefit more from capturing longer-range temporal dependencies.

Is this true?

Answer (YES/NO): NO